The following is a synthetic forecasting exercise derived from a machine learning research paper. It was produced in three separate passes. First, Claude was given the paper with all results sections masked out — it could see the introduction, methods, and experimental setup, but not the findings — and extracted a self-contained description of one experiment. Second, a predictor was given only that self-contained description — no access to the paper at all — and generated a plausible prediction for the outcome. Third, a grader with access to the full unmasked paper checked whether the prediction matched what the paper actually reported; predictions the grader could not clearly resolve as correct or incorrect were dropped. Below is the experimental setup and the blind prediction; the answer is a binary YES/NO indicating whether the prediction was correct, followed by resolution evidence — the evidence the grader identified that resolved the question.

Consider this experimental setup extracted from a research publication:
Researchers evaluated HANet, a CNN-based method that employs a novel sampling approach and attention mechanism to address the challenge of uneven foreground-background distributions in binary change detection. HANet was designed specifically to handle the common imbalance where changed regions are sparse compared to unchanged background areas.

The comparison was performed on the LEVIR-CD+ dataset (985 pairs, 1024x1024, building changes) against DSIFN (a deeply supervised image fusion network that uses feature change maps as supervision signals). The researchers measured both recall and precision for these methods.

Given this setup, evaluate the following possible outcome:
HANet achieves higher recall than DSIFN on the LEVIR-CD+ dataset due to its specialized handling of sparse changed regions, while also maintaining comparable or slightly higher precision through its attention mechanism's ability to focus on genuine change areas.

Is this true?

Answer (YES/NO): NO